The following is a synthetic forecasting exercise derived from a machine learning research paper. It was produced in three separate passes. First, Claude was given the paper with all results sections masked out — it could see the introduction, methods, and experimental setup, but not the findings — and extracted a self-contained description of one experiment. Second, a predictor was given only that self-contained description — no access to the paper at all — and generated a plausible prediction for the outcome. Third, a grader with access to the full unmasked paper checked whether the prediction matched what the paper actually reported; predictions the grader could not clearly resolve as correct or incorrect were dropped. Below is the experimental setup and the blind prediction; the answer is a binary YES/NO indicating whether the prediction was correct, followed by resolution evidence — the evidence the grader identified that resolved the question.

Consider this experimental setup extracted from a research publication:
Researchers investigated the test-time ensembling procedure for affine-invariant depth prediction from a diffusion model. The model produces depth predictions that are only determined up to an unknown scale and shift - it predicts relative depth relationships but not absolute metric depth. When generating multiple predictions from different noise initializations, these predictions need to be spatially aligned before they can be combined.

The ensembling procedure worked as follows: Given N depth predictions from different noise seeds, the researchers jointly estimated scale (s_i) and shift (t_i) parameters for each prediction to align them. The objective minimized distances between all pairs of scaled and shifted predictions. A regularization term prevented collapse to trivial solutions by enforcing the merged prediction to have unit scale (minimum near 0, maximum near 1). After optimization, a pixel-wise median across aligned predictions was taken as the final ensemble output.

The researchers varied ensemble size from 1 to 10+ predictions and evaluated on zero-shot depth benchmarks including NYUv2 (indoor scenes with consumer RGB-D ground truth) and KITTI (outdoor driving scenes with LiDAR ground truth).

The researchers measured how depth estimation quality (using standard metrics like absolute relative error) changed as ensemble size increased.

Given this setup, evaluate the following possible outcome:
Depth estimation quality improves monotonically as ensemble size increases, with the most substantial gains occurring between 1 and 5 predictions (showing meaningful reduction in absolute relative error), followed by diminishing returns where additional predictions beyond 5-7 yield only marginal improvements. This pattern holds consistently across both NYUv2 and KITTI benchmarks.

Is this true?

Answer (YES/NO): NO